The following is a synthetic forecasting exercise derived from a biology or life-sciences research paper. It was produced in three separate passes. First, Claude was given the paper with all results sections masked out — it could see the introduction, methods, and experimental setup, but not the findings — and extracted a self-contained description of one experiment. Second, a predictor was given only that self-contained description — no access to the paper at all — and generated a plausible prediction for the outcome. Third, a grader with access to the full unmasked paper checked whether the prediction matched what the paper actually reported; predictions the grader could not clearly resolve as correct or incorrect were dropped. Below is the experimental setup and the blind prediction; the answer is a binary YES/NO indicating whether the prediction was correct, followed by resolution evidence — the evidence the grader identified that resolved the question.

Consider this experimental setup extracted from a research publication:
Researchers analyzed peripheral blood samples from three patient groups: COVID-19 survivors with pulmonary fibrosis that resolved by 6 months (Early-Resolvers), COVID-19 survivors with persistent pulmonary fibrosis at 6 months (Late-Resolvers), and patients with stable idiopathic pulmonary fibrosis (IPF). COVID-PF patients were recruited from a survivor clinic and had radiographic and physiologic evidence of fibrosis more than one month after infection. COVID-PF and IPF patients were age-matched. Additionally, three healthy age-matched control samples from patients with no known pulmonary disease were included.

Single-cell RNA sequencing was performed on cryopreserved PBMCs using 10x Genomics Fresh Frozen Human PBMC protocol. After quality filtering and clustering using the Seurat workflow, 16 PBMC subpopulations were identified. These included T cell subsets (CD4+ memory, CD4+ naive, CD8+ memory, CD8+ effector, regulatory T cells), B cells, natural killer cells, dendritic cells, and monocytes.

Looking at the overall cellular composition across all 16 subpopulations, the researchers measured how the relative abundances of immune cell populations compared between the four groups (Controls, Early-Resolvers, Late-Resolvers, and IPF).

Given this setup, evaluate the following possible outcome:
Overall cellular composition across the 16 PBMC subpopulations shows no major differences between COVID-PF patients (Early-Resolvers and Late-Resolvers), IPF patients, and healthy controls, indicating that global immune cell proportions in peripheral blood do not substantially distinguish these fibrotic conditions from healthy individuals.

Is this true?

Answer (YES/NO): NO